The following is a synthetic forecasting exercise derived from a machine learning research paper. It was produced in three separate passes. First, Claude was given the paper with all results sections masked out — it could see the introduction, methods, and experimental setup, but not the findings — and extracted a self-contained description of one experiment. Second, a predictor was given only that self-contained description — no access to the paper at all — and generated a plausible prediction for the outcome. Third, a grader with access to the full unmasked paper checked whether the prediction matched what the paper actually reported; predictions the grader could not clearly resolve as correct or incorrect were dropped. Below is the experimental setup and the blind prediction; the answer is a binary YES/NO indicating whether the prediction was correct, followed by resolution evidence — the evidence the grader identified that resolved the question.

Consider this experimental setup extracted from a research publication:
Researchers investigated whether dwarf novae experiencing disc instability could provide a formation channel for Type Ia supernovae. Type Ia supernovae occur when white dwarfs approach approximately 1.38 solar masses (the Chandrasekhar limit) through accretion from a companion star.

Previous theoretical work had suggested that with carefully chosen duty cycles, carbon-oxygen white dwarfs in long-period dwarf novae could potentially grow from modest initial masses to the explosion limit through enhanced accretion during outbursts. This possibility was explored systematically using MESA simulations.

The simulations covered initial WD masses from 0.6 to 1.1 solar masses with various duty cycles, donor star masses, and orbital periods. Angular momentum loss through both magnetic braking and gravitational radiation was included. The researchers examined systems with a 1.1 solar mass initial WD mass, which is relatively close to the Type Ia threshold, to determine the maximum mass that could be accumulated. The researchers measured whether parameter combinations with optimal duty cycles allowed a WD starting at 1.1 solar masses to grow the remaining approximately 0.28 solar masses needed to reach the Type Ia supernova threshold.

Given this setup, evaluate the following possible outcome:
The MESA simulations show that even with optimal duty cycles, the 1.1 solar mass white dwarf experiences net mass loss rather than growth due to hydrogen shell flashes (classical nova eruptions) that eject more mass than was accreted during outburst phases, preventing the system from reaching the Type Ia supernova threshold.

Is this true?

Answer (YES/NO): NO